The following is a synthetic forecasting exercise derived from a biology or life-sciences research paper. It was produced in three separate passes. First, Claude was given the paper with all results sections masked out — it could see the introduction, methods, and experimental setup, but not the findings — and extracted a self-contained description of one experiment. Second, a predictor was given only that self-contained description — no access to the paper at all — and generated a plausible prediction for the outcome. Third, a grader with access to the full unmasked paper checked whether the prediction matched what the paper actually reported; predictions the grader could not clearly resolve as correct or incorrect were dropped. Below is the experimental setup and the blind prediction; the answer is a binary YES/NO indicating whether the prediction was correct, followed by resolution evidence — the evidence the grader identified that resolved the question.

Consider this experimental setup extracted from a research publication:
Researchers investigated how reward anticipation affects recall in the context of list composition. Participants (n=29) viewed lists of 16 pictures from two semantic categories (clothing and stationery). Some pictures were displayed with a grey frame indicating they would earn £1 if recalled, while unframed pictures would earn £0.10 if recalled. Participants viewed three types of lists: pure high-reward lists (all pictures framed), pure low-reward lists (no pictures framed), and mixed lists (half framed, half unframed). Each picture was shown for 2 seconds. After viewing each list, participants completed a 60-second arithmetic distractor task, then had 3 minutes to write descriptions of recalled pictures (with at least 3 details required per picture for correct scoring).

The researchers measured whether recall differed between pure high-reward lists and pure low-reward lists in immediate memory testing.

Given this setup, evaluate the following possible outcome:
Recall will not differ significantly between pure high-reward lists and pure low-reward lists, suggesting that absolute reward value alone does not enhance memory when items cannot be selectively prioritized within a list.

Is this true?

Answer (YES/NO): YES